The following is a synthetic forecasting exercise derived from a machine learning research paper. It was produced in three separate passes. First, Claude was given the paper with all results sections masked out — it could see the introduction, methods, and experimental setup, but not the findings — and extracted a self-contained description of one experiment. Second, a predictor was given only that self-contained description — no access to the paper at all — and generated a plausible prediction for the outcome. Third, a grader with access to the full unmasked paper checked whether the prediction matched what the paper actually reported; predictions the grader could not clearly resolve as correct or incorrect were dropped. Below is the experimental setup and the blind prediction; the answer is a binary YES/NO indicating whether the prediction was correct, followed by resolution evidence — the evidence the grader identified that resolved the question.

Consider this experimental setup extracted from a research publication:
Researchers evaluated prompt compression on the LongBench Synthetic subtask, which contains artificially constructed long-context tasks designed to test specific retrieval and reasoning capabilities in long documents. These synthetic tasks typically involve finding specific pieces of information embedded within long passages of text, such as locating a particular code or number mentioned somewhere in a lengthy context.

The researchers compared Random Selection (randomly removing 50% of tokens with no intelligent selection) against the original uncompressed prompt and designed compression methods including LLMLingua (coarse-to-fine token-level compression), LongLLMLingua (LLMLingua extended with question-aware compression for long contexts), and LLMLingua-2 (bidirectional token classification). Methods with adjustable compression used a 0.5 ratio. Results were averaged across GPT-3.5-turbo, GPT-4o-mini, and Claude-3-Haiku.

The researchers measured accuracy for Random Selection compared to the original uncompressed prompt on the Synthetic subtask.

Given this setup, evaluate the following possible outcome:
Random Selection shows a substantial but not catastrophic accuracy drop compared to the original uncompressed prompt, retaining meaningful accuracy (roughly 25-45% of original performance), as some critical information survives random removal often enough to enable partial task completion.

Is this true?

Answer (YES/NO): NO